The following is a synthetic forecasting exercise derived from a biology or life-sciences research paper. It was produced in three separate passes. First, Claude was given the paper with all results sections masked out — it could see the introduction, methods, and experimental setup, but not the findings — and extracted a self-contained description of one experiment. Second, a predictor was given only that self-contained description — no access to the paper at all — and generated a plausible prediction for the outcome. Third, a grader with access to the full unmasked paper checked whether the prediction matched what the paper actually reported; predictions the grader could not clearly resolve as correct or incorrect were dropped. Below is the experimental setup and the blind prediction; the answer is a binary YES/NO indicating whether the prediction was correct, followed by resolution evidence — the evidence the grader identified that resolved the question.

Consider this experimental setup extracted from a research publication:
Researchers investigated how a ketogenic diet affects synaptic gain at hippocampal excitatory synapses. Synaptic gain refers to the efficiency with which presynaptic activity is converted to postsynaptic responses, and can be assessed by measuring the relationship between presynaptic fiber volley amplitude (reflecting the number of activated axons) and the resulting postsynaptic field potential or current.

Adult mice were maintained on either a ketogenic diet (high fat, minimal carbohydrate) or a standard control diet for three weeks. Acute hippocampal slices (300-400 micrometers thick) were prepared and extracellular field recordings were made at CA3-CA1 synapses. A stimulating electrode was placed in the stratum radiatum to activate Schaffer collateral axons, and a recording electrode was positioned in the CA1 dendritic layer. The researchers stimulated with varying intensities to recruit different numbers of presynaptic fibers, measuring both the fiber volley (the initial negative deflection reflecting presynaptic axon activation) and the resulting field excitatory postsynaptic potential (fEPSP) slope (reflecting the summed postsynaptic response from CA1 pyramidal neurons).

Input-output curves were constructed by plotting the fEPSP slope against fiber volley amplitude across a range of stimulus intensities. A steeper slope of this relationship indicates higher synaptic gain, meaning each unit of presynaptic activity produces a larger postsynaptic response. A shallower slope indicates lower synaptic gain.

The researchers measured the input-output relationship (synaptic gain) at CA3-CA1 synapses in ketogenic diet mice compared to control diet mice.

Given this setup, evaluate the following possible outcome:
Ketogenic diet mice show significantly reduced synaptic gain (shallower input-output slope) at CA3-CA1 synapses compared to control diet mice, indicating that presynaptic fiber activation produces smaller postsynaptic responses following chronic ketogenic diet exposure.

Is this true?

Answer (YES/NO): NO